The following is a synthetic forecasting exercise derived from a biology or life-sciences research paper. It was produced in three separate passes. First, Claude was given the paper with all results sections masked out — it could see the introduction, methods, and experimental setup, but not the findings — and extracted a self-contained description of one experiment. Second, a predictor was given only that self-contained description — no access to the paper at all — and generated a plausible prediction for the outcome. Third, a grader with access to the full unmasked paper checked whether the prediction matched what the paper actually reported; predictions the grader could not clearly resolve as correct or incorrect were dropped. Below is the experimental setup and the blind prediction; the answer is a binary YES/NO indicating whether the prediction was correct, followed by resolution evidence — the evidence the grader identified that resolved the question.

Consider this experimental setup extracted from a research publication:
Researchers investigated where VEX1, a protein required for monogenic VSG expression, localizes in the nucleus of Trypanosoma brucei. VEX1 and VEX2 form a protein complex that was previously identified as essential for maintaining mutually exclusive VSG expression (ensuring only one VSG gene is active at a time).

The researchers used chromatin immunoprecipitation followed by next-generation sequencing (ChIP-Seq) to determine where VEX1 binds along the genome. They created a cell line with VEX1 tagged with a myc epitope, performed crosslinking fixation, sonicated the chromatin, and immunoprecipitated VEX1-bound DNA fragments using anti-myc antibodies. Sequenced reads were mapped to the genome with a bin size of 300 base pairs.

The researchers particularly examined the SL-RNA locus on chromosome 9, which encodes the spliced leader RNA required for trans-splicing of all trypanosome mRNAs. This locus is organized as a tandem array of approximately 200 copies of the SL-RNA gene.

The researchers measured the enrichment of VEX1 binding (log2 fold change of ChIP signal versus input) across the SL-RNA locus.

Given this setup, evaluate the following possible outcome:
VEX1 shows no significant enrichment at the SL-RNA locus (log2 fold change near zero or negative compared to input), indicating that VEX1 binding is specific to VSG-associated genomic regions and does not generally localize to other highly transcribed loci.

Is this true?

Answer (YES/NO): NO